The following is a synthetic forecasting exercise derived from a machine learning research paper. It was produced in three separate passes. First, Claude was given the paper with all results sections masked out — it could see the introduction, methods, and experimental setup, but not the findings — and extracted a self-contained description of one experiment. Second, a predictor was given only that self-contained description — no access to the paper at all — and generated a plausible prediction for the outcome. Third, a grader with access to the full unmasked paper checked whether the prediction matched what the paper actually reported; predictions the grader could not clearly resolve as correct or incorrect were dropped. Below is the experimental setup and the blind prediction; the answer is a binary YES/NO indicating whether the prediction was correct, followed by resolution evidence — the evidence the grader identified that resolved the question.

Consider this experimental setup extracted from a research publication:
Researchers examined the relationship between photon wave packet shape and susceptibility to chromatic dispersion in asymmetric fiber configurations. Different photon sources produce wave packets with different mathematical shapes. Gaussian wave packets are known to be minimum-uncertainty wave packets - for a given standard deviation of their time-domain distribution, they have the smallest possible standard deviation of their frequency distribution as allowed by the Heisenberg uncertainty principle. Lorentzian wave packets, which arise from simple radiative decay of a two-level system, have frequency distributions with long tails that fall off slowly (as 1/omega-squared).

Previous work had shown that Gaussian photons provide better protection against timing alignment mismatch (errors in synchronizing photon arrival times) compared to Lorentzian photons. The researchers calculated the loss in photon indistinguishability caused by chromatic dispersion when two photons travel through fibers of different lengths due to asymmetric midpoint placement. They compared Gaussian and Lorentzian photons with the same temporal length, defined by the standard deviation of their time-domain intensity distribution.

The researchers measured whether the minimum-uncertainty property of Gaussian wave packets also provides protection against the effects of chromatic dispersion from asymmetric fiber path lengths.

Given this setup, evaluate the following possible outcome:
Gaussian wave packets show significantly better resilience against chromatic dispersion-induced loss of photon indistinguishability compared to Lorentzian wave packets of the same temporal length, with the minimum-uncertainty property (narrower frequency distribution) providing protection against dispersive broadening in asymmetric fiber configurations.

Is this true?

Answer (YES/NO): YES